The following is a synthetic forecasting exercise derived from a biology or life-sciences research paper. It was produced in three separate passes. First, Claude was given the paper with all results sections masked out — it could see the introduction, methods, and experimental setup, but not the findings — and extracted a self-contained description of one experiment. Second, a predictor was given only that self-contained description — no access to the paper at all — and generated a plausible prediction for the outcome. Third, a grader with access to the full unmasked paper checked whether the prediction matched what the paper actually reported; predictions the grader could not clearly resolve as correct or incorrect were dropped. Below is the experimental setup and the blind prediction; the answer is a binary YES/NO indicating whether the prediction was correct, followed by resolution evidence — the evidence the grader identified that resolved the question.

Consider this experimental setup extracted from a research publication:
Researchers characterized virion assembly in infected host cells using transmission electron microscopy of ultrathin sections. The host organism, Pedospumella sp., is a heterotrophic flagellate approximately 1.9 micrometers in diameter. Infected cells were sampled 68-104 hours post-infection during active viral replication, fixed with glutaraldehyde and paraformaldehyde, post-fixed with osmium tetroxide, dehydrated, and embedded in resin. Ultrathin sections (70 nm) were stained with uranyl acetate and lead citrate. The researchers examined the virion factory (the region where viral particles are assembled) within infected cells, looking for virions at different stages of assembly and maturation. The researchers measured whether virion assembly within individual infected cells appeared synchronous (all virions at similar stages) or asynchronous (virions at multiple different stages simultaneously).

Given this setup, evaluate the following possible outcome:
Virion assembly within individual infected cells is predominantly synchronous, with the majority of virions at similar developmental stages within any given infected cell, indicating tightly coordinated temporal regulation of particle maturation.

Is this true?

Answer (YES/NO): NO